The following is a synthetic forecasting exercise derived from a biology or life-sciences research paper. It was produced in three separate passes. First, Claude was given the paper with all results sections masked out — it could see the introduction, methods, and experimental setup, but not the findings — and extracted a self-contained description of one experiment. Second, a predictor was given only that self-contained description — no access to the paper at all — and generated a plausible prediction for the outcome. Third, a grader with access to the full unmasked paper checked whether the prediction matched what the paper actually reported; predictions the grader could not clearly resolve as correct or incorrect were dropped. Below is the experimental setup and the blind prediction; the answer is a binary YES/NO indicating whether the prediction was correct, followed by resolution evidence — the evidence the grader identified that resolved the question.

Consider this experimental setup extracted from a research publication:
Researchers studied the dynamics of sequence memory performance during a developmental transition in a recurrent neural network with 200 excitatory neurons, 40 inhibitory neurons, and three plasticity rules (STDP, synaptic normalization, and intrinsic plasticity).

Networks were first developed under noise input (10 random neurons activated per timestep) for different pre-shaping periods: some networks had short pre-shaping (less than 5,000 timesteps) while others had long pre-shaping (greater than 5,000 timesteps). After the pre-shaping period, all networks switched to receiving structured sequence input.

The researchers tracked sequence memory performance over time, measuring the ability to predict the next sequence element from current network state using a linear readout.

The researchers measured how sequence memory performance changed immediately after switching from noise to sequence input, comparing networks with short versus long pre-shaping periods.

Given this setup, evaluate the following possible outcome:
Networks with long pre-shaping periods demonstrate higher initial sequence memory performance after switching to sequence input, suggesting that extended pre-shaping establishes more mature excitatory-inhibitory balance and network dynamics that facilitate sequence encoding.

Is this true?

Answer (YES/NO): NO